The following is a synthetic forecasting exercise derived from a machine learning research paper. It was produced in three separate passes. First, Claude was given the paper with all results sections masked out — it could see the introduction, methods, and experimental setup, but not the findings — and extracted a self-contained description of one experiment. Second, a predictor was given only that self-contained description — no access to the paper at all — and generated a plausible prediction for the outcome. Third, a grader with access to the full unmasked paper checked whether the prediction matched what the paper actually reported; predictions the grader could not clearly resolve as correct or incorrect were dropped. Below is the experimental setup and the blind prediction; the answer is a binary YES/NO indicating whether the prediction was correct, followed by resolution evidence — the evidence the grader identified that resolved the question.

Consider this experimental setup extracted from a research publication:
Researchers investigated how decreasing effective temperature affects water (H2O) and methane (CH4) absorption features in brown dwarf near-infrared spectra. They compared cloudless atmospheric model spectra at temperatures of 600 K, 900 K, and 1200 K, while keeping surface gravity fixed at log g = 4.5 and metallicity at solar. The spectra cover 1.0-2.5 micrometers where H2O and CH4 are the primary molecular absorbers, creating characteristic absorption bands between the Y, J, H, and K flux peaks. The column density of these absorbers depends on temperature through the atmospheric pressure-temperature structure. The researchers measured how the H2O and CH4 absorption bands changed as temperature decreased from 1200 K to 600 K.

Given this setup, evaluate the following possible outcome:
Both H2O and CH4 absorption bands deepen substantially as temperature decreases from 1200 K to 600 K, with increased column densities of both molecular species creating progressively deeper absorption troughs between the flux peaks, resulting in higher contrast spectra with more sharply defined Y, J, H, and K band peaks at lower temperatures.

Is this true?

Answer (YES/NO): YES